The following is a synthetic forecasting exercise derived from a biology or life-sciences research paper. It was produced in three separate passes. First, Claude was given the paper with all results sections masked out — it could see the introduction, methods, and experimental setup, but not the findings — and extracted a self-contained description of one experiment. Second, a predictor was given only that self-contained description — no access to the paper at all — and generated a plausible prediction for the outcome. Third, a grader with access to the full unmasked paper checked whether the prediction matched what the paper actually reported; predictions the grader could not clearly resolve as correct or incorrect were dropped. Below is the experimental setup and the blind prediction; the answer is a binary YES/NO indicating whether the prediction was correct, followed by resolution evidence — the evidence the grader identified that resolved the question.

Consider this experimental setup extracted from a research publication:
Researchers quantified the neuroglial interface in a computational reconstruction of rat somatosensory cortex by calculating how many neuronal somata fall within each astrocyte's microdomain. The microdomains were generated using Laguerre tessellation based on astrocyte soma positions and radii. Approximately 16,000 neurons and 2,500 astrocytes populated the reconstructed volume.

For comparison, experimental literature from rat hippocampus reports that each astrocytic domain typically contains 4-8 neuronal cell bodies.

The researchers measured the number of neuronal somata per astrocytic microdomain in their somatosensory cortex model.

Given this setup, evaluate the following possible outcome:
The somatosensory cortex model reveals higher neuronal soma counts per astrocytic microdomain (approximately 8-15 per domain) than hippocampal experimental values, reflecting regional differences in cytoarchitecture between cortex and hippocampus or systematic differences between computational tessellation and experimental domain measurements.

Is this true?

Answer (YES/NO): NO